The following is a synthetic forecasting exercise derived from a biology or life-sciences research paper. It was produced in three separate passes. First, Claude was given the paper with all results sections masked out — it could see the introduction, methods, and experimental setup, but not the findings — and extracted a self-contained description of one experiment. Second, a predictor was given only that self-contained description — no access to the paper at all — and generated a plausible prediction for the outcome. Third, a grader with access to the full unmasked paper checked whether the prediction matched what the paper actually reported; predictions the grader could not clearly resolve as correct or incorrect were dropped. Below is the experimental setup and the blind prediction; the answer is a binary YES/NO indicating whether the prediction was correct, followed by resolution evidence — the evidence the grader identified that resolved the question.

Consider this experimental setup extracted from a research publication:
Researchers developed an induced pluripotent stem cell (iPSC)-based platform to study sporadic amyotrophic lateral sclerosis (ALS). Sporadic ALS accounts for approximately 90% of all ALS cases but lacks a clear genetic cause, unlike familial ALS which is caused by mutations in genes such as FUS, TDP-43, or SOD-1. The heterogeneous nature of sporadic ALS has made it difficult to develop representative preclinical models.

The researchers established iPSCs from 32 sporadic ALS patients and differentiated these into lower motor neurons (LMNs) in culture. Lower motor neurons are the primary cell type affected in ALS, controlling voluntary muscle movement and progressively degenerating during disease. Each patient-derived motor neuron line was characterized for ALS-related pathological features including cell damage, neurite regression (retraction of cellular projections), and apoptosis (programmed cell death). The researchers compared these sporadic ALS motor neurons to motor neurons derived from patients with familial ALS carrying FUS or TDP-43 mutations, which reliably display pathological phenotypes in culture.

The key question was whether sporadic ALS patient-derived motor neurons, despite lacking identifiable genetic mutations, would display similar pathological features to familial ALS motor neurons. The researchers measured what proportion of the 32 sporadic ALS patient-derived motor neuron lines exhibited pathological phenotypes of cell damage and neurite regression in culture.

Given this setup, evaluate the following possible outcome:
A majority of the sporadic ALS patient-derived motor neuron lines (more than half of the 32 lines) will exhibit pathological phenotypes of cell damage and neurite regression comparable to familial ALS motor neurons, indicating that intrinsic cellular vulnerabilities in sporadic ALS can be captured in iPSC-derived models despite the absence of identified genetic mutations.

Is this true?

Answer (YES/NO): YES